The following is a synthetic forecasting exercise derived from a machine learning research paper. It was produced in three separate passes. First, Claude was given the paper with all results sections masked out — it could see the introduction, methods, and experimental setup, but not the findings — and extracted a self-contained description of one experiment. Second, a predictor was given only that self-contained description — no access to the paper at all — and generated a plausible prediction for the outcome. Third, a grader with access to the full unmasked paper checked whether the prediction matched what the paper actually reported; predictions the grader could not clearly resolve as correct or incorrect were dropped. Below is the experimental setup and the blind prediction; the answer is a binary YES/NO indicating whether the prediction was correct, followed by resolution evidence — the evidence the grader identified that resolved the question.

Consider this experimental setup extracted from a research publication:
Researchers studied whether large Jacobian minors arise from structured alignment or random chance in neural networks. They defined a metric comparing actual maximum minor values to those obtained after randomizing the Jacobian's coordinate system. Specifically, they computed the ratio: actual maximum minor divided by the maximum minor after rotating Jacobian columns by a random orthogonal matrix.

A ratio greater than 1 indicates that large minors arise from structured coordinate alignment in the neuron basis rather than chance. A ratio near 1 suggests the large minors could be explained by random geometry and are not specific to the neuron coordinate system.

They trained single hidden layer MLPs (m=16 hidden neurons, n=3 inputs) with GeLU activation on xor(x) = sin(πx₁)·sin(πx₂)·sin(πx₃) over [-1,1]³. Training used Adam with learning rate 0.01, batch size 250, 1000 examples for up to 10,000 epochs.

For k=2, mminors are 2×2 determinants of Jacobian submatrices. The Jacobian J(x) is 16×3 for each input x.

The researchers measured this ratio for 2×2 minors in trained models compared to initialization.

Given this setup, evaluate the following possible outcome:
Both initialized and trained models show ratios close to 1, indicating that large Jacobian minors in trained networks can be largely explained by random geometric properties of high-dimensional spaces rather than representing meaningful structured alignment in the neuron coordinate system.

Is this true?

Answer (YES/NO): NO